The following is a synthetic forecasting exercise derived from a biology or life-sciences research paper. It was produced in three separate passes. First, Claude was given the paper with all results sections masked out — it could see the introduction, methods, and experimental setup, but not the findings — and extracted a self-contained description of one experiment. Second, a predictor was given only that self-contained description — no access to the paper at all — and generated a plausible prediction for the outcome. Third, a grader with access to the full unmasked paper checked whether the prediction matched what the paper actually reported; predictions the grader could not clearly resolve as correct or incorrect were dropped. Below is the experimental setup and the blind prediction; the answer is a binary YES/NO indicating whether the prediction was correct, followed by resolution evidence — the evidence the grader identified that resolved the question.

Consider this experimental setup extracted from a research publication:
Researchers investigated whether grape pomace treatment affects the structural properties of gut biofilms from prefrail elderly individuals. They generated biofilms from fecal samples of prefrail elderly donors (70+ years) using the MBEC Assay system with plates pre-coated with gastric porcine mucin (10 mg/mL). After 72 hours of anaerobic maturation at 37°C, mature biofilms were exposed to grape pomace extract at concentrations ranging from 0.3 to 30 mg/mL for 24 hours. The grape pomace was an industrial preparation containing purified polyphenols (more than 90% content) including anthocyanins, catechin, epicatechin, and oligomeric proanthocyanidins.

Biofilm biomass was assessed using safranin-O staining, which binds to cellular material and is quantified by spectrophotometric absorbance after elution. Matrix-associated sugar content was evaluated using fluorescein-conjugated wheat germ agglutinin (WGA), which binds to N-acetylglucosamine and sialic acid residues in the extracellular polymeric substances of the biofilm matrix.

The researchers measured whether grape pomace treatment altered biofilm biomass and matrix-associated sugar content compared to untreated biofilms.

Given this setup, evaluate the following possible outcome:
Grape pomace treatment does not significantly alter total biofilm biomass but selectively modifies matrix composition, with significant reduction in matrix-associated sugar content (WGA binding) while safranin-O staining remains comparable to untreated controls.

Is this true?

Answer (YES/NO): NO